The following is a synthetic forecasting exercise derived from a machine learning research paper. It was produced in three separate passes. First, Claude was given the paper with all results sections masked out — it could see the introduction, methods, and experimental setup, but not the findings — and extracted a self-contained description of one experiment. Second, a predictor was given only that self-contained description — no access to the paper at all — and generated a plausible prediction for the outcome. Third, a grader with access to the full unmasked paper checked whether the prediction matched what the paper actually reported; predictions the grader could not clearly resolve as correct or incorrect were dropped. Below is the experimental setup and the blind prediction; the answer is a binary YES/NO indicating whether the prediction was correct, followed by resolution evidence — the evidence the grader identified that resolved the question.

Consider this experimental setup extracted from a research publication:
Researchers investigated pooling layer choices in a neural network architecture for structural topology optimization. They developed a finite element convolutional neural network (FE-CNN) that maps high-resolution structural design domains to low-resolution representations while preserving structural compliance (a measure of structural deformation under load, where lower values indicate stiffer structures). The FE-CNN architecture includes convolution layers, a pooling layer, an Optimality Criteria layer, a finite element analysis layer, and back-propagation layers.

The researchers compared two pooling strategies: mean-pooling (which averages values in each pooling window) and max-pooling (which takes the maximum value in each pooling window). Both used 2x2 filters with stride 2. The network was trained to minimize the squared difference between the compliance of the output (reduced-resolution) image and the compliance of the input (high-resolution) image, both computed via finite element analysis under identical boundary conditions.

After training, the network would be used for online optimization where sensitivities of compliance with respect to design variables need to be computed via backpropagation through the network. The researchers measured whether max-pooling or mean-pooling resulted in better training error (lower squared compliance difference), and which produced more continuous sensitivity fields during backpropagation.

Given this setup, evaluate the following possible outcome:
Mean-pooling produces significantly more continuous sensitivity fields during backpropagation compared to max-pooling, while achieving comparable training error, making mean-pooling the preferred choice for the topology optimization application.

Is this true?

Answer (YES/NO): NO